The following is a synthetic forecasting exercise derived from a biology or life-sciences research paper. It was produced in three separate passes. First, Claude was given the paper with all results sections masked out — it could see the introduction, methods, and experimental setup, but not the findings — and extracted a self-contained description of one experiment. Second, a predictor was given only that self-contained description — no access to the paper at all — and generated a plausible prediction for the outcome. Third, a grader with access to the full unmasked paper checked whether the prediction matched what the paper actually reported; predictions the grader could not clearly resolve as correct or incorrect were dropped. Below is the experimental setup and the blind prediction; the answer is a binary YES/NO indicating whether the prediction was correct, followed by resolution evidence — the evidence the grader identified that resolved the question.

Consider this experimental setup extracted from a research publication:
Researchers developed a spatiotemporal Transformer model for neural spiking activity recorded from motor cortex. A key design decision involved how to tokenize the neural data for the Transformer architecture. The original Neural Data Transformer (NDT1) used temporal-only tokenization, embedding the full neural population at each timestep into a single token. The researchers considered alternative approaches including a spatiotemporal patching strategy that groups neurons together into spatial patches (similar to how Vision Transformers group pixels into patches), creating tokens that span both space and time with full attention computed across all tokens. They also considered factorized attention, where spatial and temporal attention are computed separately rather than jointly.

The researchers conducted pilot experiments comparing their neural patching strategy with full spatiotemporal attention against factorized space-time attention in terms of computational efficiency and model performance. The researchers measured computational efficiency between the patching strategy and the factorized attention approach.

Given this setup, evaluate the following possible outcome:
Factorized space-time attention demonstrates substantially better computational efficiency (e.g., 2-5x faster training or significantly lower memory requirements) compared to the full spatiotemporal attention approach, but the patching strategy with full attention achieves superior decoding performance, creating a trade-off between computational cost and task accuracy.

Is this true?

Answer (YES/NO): NO